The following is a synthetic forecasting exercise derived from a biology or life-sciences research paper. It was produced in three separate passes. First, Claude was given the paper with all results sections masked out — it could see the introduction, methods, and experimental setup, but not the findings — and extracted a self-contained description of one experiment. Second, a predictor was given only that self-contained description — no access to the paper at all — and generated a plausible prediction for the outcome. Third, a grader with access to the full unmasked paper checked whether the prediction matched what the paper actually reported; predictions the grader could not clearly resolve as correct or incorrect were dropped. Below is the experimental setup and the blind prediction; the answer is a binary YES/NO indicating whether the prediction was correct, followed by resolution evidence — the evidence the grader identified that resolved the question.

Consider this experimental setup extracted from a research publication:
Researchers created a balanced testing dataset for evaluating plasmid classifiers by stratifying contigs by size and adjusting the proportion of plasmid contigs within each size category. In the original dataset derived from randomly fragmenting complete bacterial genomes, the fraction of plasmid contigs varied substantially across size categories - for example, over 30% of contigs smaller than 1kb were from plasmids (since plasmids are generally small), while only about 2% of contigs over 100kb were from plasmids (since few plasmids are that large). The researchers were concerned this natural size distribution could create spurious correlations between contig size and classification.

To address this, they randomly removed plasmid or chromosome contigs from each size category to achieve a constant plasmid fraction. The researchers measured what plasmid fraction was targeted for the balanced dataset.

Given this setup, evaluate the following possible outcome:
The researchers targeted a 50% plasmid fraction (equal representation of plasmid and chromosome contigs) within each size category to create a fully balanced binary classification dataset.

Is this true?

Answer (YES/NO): NO